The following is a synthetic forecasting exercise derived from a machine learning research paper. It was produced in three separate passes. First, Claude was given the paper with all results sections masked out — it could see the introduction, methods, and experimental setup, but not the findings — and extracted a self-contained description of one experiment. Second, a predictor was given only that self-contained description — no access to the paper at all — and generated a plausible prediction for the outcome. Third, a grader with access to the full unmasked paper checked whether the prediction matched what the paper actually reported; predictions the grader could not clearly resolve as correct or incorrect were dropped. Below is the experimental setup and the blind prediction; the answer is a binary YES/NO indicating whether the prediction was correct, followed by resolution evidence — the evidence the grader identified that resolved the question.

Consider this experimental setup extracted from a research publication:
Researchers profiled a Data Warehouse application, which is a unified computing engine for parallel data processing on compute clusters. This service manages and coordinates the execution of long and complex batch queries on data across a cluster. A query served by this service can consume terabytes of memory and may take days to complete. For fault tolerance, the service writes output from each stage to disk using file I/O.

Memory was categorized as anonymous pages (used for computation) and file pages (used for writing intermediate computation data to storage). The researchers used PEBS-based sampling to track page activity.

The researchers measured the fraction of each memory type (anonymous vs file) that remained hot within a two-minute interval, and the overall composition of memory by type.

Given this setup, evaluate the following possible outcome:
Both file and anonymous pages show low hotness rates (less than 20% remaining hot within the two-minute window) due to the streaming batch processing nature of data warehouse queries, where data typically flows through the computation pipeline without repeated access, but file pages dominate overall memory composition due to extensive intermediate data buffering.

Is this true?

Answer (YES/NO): NO